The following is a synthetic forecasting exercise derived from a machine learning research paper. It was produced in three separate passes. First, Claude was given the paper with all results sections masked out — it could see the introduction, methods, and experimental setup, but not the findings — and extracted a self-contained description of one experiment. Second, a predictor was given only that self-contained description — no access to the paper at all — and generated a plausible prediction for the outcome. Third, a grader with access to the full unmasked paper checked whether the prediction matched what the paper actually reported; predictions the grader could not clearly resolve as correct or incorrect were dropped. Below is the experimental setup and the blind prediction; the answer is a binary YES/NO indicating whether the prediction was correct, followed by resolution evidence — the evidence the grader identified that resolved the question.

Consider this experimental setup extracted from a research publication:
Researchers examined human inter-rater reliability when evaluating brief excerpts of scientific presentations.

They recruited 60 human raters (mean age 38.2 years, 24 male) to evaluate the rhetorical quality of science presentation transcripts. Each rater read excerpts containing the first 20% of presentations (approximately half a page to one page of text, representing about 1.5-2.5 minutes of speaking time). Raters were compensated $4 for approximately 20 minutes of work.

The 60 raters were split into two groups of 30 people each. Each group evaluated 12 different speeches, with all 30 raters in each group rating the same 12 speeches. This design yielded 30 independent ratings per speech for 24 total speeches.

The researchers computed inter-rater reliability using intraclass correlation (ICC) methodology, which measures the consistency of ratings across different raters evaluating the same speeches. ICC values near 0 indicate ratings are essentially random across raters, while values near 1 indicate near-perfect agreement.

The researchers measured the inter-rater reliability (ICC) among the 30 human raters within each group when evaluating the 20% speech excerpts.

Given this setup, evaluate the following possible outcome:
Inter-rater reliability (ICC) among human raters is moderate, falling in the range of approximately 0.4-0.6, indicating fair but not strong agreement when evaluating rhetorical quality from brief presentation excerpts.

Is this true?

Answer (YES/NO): NO